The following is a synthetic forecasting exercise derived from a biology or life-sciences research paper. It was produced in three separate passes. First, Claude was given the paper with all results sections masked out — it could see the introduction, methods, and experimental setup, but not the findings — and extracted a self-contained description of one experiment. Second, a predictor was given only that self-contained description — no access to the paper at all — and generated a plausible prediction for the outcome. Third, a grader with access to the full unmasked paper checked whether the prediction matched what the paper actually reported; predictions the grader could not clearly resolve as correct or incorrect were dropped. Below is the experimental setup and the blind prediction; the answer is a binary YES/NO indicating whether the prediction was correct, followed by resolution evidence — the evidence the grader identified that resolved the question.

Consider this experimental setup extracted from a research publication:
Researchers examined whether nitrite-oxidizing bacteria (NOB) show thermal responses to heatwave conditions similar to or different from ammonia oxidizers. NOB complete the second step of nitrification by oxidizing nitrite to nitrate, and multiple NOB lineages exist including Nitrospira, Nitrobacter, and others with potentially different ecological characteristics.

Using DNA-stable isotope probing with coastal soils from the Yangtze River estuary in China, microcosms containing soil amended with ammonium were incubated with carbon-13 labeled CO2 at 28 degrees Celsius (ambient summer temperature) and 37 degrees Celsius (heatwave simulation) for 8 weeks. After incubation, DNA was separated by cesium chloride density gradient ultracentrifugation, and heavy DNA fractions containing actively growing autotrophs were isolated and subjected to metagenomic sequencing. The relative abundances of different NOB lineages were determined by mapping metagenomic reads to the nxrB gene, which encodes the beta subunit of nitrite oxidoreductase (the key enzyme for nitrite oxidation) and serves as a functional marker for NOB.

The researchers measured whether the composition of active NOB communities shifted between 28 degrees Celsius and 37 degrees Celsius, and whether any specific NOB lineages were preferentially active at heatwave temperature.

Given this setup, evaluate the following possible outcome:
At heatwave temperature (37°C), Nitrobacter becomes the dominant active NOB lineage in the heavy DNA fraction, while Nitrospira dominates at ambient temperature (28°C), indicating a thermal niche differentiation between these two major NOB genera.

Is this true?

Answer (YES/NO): NO